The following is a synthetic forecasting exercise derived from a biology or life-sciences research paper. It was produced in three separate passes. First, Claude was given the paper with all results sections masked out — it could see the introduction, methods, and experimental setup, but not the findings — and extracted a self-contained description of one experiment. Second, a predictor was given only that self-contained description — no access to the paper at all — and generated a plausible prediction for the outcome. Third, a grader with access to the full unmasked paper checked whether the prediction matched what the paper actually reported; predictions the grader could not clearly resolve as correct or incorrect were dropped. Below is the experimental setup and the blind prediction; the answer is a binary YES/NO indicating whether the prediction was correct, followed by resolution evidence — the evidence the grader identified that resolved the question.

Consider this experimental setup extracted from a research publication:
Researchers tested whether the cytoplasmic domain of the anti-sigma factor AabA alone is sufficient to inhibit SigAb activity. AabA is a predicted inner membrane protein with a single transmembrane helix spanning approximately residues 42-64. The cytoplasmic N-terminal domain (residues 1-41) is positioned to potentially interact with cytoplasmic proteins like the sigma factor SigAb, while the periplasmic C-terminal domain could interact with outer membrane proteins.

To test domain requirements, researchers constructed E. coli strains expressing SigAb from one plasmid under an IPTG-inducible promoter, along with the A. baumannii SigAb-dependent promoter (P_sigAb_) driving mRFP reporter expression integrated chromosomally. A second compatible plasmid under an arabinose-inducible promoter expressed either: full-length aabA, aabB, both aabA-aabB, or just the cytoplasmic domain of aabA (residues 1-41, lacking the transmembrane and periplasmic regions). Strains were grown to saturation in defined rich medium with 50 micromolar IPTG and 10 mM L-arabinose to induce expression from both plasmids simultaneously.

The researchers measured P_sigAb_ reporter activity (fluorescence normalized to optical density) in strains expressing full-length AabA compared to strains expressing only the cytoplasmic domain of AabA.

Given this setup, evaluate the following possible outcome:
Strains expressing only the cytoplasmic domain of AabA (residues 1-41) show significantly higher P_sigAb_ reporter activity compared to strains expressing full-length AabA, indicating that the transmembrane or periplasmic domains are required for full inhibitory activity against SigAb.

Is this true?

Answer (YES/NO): NO